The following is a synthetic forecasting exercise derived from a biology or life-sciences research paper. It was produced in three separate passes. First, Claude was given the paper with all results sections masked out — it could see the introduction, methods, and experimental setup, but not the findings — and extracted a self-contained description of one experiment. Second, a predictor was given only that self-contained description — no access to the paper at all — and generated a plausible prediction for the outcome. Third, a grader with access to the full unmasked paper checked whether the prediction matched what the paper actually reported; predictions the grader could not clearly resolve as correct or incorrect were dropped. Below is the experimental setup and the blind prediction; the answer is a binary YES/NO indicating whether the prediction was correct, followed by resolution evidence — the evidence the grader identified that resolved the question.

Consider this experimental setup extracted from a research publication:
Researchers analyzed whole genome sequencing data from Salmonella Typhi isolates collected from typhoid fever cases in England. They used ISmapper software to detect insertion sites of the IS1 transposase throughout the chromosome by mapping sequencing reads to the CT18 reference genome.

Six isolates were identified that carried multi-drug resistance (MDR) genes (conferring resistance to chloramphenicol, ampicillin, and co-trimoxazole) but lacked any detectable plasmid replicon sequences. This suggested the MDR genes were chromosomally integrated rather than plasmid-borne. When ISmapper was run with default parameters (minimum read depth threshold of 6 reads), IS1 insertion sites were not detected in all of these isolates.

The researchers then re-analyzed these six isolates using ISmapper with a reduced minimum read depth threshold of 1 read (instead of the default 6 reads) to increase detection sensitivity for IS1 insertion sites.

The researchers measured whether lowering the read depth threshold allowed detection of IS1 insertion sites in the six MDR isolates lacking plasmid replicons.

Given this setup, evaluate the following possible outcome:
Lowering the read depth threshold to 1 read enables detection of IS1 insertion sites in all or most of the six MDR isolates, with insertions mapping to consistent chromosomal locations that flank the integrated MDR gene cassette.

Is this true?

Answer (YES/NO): NO